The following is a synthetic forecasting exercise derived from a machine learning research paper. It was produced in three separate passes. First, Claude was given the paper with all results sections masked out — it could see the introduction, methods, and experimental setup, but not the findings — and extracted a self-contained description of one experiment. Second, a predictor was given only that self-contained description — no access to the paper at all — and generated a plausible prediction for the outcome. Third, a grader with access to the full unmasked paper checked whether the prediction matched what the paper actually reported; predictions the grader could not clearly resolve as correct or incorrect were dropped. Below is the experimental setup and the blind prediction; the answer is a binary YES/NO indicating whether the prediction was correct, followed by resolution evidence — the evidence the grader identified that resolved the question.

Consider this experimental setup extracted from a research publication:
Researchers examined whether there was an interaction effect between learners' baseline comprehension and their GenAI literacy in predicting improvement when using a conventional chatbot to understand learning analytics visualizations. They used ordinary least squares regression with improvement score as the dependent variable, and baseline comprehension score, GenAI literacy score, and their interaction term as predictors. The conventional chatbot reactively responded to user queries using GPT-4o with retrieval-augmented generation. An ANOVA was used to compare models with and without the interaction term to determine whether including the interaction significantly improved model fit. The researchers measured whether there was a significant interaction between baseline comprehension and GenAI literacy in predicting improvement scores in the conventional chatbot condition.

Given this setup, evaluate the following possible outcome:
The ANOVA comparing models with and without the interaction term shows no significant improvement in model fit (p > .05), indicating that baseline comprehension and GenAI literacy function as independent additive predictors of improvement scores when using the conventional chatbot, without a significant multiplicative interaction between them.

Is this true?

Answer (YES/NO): NO